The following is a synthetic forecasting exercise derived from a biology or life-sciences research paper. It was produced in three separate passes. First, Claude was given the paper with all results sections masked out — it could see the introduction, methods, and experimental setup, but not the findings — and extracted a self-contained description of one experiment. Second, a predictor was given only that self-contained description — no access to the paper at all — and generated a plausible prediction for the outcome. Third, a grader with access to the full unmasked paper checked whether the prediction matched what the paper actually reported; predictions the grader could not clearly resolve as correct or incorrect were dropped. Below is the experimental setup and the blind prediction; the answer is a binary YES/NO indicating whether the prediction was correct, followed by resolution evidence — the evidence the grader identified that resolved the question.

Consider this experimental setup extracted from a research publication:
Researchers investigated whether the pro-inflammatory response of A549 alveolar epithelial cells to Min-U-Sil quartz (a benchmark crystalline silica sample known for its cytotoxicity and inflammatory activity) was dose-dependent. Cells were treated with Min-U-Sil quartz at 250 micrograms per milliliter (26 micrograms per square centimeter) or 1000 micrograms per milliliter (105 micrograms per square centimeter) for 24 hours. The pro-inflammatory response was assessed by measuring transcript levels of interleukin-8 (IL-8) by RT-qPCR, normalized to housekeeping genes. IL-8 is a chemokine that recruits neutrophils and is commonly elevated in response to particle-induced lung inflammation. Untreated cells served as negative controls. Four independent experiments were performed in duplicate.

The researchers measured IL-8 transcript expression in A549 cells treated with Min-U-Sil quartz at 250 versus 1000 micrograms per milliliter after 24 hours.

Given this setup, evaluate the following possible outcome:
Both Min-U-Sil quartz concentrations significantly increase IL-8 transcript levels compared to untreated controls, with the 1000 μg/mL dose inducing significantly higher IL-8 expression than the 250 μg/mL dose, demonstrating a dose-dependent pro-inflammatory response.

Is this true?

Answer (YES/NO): NO